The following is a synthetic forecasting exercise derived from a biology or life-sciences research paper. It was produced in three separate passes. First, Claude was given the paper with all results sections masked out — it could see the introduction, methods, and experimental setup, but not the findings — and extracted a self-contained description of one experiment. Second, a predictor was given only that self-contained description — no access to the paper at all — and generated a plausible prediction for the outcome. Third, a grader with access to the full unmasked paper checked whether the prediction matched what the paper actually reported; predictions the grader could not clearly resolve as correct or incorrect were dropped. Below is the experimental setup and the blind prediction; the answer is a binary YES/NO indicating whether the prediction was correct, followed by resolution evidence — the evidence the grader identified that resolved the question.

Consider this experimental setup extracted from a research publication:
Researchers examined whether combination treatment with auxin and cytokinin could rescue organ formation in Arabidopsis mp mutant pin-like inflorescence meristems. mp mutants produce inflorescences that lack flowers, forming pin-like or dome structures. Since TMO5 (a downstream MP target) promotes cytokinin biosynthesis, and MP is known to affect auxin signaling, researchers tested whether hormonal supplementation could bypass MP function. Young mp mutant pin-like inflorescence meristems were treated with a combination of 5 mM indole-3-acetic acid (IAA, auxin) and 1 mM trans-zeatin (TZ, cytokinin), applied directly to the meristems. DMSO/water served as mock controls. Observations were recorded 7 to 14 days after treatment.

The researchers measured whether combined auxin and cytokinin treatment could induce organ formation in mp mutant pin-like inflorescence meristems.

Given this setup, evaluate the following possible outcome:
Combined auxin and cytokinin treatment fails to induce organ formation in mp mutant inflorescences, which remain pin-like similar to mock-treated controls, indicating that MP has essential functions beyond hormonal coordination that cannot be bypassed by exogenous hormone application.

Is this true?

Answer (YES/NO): NO